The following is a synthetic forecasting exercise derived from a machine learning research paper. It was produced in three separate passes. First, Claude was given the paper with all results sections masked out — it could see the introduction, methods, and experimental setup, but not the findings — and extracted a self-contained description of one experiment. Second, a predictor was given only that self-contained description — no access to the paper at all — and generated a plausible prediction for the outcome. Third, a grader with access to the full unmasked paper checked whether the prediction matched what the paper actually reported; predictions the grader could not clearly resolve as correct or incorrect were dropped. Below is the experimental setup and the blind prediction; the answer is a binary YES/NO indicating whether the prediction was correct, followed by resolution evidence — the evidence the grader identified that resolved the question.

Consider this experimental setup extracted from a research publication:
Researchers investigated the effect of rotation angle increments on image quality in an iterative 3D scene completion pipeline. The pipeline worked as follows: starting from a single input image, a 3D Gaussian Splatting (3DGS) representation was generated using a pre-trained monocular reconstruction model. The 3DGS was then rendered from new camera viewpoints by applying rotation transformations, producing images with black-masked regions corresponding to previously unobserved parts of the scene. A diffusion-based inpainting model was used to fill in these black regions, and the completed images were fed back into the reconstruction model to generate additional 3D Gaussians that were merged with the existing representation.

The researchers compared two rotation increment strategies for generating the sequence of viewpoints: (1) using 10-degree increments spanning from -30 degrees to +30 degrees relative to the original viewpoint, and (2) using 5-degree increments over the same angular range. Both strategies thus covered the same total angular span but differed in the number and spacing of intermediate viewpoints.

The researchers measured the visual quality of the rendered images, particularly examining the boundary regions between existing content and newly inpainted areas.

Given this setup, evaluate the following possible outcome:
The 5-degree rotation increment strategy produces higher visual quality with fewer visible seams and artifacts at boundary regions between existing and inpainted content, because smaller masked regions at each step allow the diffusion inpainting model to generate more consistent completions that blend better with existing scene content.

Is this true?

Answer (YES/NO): NO